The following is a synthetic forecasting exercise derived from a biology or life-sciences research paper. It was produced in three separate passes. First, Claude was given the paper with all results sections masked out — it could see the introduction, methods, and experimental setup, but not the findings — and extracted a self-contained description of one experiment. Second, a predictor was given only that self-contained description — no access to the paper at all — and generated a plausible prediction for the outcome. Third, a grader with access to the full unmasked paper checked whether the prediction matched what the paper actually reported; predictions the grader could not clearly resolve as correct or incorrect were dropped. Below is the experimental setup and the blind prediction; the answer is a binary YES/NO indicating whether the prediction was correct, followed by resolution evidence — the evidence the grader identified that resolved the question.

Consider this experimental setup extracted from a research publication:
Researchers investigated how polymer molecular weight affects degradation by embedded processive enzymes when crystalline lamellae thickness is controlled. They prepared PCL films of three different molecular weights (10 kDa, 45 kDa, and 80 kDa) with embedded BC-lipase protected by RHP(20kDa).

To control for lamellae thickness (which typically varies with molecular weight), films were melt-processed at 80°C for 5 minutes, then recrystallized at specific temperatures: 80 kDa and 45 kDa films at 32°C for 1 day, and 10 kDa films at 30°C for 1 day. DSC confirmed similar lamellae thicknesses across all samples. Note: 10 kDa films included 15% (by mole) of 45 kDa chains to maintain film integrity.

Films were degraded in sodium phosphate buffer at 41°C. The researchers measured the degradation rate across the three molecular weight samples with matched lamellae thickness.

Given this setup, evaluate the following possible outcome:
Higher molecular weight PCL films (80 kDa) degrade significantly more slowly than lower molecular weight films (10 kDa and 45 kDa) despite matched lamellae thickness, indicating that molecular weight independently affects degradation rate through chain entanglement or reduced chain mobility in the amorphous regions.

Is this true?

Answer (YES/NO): NO